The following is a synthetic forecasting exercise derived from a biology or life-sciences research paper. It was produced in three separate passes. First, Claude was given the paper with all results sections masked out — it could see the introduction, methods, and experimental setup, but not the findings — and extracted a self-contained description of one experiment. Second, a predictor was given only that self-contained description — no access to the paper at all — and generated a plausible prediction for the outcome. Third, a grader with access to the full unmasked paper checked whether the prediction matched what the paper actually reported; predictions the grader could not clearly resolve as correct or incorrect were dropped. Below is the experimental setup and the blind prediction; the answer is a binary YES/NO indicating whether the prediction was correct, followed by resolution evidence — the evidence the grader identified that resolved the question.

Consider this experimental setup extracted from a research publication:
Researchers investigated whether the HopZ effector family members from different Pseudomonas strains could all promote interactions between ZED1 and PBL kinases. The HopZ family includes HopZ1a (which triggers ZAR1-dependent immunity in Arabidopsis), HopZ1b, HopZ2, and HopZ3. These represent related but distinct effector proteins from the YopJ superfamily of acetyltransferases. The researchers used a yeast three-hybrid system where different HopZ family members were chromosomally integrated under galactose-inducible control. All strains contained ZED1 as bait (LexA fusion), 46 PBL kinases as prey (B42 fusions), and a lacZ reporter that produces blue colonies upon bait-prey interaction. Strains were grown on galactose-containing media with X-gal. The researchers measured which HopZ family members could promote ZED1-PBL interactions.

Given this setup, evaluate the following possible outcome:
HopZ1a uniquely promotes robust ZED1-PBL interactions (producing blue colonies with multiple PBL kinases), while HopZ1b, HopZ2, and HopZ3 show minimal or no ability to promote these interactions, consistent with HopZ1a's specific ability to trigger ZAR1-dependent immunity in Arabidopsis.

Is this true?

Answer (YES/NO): NO